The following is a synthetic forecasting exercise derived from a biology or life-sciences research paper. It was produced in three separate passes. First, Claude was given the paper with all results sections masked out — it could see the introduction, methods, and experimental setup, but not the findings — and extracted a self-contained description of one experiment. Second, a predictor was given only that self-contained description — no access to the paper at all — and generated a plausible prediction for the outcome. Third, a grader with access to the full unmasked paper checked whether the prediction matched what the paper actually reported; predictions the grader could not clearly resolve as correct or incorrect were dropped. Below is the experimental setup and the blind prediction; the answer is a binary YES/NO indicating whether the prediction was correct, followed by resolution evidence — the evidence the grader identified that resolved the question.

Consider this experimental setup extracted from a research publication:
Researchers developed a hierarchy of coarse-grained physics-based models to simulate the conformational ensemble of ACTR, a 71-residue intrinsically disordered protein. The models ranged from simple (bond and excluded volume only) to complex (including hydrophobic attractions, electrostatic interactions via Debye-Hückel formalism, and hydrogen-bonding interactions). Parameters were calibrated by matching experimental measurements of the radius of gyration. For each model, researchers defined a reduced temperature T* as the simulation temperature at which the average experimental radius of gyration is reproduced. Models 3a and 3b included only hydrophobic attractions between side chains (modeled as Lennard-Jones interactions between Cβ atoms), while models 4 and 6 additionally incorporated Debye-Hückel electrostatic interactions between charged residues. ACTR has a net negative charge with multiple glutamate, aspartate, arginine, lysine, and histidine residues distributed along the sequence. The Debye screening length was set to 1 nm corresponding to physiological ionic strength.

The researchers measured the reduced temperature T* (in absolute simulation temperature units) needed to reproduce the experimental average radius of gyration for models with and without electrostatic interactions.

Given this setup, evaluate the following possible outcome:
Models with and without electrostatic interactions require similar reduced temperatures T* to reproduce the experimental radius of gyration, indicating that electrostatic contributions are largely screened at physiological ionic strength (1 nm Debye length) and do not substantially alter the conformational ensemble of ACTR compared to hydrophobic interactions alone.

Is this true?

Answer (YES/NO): NO